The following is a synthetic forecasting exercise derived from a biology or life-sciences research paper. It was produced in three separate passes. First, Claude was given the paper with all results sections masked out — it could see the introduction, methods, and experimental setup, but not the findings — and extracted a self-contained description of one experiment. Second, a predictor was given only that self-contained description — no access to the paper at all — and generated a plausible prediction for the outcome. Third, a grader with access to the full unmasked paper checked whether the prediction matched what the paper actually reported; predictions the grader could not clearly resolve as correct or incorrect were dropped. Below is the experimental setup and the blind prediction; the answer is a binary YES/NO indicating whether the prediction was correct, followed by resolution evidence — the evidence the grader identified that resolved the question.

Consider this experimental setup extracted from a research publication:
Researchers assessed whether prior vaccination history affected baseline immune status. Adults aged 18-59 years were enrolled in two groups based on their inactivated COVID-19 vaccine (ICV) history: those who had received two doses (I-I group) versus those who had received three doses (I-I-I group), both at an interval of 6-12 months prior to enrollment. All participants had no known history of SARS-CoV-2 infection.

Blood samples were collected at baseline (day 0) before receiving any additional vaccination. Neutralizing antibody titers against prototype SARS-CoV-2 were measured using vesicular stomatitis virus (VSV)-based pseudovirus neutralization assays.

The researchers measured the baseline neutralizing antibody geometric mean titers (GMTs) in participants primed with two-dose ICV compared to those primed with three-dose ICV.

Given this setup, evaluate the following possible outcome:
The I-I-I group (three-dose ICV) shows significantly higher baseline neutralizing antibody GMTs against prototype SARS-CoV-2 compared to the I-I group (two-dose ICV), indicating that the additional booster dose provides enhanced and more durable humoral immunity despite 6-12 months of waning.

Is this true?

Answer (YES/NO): YES